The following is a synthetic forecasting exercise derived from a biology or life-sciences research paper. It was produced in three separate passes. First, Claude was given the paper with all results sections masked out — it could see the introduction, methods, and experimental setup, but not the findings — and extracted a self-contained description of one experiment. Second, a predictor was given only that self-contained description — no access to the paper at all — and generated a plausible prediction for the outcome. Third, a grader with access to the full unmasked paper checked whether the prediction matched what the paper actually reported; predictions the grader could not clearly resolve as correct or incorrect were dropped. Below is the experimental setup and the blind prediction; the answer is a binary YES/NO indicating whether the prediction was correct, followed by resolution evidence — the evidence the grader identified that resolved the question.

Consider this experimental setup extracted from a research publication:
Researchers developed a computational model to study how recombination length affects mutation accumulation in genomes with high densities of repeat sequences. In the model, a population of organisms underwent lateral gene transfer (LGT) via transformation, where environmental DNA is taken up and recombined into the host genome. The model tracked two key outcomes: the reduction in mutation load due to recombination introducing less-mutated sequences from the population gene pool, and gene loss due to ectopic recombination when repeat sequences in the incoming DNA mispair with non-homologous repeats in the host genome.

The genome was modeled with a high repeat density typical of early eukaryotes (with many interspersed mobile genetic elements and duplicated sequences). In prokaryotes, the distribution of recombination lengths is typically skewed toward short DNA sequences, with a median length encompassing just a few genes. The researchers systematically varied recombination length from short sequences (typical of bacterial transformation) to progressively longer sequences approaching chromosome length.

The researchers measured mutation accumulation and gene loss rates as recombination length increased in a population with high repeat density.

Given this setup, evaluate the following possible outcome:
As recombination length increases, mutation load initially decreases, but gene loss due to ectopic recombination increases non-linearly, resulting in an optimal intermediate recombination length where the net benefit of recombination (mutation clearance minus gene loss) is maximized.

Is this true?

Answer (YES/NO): NO